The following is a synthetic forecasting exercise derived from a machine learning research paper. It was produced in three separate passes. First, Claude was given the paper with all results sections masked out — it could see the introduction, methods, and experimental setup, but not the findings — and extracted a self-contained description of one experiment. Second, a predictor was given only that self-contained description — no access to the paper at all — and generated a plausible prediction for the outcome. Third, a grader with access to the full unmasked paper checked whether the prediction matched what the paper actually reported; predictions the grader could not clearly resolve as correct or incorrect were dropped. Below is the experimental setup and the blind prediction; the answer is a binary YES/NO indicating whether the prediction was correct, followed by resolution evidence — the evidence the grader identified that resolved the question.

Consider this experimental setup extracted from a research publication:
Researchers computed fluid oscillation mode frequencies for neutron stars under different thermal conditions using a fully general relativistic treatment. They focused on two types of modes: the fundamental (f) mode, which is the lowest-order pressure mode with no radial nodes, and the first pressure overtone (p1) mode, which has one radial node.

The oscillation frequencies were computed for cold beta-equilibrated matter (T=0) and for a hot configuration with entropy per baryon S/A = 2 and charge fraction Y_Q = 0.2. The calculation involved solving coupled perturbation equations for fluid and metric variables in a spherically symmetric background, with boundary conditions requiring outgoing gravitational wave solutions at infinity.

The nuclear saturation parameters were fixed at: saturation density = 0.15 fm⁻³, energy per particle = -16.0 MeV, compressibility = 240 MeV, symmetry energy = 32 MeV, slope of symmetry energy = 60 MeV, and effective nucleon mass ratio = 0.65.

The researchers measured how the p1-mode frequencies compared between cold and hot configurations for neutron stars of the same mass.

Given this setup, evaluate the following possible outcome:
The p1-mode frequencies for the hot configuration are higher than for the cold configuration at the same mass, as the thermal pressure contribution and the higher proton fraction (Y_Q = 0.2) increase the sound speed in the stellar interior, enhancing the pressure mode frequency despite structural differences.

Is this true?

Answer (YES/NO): NO